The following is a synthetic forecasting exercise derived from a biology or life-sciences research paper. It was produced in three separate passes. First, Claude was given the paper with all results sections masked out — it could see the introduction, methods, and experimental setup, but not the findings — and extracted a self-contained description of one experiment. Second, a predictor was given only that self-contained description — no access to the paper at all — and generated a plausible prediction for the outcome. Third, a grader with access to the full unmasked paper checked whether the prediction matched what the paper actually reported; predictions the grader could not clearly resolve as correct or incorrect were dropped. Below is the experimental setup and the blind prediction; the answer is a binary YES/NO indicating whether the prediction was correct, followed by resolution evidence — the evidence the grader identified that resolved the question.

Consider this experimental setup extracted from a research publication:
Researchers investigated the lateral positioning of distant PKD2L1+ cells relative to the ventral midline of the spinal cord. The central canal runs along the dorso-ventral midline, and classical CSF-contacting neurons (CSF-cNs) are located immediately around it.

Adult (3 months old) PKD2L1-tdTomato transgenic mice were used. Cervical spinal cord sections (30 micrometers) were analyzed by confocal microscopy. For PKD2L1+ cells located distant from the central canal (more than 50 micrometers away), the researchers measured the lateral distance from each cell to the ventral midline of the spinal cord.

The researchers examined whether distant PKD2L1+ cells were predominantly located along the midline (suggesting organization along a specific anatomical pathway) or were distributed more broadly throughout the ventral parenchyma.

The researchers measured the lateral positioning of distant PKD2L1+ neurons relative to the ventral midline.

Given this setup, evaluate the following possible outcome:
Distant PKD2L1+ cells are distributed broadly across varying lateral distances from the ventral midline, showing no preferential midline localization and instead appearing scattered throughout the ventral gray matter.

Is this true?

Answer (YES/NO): NO